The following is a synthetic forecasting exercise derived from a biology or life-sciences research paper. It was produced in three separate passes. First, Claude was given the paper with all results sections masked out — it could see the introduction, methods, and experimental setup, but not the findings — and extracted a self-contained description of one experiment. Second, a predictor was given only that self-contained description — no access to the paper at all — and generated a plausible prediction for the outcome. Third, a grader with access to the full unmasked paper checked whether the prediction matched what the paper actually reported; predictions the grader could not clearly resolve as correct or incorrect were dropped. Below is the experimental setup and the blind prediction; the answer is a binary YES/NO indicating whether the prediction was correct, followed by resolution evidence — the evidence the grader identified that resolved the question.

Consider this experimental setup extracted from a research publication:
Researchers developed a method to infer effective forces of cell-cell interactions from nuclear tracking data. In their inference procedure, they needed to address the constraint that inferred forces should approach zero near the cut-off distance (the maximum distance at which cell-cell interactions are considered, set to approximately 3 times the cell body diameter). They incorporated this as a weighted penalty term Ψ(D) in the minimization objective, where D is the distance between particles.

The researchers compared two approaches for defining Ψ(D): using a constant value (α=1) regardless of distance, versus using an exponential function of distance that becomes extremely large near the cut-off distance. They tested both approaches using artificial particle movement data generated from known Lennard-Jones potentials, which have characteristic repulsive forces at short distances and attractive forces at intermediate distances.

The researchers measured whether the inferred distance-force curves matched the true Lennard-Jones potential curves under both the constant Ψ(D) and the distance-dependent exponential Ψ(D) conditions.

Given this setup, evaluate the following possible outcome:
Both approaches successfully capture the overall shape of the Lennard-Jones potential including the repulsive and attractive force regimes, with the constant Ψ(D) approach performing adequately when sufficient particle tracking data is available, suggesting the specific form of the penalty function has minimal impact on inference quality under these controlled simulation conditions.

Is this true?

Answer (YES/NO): NO